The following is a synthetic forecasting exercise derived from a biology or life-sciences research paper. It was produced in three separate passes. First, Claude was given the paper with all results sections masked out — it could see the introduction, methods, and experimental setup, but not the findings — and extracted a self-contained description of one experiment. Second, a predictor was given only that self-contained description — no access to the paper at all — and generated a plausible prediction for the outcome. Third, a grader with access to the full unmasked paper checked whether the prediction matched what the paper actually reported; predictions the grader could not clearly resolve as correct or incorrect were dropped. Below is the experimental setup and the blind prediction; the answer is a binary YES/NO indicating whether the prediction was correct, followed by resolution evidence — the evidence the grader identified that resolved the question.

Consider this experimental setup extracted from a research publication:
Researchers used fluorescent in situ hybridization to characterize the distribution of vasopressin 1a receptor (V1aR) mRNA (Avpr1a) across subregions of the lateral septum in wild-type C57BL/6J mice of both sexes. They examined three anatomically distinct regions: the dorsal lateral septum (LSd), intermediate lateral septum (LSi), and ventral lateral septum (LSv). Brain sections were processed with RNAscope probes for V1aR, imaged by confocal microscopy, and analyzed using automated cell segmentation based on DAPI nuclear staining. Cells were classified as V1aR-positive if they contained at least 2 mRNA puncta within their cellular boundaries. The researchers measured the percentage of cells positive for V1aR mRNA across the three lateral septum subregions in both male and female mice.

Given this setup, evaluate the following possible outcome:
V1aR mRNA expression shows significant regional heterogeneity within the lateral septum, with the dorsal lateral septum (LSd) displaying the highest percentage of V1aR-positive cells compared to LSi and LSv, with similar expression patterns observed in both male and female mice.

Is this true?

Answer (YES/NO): NO